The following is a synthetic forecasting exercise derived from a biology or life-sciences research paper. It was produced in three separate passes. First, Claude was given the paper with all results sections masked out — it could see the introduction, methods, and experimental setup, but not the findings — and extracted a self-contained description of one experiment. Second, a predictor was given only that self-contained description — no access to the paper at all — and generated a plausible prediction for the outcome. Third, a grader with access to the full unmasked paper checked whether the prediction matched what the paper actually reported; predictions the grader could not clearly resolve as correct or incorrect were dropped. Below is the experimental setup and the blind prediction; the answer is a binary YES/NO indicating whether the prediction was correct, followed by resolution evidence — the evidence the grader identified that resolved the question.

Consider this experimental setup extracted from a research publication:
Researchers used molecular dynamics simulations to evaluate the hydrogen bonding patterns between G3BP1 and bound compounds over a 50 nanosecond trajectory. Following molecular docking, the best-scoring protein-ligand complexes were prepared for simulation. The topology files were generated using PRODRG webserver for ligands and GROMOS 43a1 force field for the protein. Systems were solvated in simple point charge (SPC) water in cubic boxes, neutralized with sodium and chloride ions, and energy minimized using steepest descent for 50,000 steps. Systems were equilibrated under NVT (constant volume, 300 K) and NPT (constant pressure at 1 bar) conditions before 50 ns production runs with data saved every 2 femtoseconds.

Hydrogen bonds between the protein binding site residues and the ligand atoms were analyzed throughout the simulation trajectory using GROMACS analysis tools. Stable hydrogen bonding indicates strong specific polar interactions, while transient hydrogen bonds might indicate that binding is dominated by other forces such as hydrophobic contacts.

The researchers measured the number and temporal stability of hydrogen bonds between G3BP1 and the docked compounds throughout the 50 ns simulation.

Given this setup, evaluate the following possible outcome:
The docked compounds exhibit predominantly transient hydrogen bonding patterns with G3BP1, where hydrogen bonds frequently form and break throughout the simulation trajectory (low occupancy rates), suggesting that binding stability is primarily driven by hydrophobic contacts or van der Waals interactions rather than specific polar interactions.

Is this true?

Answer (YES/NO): NO